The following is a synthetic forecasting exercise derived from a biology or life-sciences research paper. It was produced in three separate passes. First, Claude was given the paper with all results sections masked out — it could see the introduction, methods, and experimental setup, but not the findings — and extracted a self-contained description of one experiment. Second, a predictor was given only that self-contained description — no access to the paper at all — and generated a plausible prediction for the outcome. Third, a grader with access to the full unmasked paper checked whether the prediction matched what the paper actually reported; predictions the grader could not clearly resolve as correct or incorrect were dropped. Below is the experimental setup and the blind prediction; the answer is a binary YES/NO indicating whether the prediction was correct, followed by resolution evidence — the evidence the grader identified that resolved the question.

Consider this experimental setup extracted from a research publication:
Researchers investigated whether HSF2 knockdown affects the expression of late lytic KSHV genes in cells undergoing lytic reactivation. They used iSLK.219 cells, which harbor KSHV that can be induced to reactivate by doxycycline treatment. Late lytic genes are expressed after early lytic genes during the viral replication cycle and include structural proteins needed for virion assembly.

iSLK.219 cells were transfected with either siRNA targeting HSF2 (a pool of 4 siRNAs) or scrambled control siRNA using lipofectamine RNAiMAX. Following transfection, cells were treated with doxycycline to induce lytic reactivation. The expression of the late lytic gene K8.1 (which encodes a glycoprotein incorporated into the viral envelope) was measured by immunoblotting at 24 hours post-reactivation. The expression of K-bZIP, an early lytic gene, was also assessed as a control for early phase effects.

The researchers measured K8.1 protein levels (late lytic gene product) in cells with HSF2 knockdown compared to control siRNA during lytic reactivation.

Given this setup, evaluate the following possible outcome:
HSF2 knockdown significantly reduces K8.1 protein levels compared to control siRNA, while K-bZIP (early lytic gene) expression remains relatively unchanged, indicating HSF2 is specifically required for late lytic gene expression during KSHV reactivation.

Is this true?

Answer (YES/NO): NO